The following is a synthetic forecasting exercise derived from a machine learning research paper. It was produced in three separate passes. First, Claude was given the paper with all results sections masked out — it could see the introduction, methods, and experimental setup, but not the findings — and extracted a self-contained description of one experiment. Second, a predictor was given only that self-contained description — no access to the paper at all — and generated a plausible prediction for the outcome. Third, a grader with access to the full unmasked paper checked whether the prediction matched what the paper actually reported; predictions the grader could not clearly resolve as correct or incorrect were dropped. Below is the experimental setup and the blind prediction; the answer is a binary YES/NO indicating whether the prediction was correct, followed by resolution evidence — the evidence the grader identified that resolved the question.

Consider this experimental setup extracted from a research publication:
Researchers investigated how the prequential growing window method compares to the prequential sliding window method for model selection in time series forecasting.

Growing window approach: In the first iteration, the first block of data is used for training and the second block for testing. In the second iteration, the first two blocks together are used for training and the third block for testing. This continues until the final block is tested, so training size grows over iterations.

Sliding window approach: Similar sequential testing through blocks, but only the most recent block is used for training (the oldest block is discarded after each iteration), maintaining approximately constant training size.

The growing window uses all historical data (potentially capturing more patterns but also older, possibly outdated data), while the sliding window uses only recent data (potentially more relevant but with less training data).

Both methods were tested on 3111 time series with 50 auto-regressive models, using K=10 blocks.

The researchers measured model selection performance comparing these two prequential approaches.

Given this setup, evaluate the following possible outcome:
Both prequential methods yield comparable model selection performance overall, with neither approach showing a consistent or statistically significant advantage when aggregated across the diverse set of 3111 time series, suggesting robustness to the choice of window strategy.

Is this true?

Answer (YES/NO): YES